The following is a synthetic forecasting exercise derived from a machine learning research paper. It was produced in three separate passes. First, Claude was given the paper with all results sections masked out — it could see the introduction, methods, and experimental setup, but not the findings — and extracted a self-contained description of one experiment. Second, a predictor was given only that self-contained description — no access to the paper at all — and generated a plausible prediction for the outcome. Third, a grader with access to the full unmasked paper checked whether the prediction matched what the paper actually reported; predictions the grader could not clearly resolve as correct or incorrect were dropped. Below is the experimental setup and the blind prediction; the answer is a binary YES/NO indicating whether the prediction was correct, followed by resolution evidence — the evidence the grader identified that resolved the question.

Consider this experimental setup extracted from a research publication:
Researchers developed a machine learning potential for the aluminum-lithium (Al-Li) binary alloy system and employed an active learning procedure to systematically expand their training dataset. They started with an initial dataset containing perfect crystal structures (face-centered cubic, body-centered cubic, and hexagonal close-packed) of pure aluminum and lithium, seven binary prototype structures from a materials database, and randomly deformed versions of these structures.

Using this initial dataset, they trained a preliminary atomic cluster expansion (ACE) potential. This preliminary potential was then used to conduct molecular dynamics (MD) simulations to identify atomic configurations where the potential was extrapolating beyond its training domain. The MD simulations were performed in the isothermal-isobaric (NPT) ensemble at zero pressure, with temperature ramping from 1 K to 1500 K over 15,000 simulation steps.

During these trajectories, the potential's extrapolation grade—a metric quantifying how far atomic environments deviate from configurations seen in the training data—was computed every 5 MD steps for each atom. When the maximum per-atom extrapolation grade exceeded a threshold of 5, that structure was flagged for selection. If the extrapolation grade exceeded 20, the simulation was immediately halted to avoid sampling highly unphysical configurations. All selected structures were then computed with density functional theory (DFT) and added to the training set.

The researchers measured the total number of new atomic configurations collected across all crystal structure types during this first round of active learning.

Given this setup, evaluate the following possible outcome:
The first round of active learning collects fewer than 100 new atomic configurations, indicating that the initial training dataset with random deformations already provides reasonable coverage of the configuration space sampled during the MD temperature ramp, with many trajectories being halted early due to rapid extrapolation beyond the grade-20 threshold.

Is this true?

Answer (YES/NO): NO